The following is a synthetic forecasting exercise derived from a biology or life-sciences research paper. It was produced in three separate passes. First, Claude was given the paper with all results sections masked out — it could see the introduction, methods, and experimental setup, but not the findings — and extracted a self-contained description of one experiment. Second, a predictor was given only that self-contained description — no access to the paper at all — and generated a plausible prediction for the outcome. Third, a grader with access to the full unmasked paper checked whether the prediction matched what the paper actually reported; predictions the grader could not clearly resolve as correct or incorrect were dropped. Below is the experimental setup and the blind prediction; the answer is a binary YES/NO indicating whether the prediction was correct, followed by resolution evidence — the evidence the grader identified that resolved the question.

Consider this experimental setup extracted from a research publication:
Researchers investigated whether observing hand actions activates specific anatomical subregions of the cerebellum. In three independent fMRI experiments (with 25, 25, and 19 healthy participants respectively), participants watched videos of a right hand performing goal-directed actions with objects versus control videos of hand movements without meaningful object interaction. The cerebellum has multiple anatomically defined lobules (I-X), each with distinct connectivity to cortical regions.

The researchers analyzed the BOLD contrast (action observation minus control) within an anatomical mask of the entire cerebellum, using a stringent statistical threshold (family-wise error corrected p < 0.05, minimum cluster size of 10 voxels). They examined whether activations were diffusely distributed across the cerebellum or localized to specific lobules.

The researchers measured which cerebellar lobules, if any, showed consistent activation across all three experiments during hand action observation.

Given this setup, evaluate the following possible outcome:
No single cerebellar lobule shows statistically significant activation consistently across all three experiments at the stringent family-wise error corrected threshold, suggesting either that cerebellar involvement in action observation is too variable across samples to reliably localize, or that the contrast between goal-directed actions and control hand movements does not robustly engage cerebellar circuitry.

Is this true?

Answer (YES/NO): NO